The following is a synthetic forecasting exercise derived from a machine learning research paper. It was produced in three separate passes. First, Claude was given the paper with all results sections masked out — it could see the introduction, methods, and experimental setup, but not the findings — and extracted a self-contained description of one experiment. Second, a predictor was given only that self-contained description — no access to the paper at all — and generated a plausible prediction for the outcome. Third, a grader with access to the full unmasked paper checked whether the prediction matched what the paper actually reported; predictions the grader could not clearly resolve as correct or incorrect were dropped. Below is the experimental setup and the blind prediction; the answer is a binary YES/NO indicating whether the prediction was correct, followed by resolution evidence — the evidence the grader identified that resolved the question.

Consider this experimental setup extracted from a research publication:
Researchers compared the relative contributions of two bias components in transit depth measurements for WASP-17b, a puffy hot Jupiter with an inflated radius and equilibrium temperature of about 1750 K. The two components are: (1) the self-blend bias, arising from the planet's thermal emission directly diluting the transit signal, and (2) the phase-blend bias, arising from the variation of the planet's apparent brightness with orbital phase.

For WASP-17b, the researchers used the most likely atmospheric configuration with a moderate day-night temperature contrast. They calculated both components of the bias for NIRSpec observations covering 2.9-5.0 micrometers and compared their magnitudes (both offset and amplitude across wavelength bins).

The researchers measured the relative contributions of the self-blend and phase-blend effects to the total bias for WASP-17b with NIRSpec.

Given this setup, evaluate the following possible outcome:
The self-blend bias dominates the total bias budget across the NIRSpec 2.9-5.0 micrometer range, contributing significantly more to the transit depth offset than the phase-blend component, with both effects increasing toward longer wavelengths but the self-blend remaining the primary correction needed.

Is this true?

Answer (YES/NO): NO